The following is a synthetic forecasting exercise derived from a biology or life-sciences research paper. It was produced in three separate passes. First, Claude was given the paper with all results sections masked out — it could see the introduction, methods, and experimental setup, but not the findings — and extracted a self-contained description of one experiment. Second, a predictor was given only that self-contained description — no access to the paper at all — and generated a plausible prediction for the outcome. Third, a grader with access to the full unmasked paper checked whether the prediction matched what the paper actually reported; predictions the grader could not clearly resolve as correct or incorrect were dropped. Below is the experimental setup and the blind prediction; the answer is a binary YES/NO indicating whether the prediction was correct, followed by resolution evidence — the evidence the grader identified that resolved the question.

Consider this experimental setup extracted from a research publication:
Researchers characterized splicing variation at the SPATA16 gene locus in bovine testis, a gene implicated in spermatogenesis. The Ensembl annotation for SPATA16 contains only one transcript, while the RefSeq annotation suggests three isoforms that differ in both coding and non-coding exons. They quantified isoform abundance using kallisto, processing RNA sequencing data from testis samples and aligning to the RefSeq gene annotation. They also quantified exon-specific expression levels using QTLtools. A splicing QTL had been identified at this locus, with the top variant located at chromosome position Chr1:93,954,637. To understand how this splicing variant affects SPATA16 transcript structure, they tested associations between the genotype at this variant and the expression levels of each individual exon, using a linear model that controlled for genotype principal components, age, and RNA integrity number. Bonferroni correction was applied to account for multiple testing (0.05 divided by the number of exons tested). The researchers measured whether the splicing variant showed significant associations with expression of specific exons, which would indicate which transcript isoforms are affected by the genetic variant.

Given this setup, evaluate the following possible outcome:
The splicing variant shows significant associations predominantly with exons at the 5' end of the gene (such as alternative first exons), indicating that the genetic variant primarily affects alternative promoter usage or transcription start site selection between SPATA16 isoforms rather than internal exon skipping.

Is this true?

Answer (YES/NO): NO